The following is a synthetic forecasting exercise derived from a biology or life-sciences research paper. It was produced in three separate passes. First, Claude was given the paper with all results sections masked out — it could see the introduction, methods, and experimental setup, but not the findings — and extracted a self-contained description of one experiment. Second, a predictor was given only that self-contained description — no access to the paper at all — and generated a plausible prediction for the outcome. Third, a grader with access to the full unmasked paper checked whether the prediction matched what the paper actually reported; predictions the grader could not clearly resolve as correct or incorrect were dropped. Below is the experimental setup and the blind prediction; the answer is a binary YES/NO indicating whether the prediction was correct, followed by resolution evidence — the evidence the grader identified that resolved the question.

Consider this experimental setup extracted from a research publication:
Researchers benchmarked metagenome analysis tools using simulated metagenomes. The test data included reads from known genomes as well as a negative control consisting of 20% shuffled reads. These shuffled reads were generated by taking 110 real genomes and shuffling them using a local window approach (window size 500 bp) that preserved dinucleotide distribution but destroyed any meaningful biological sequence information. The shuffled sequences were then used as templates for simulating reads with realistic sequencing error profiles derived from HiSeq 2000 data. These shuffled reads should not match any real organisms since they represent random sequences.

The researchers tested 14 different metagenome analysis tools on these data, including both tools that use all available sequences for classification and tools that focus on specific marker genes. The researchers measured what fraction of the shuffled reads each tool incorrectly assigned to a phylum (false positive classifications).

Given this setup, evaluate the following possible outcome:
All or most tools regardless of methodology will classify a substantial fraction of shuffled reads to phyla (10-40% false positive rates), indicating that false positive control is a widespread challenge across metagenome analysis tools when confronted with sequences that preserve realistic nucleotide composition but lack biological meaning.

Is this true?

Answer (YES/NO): NO